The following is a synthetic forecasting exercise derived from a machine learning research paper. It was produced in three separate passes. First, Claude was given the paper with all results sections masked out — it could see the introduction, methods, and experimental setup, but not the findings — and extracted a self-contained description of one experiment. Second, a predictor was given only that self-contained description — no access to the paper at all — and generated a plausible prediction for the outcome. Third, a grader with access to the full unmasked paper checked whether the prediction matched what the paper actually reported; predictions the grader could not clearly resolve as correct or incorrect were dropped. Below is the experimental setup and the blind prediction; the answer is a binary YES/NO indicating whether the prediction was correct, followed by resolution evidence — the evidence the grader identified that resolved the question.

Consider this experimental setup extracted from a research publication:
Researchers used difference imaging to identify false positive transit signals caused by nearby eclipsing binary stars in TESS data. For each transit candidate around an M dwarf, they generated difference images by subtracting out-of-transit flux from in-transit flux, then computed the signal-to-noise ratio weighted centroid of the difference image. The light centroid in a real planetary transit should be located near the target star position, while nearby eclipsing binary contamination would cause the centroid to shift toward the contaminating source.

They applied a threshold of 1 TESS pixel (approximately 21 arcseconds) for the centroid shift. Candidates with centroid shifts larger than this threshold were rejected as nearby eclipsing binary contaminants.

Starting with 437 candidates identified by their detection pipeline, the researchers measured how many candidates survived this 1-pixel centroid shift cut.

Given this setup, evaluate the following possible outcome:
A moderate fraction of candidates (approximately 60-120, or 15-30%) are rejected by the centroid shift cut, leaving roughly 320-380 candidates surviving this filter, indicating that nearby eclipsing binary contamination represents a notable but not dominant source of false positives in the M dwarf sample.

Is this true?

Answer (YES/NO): NO